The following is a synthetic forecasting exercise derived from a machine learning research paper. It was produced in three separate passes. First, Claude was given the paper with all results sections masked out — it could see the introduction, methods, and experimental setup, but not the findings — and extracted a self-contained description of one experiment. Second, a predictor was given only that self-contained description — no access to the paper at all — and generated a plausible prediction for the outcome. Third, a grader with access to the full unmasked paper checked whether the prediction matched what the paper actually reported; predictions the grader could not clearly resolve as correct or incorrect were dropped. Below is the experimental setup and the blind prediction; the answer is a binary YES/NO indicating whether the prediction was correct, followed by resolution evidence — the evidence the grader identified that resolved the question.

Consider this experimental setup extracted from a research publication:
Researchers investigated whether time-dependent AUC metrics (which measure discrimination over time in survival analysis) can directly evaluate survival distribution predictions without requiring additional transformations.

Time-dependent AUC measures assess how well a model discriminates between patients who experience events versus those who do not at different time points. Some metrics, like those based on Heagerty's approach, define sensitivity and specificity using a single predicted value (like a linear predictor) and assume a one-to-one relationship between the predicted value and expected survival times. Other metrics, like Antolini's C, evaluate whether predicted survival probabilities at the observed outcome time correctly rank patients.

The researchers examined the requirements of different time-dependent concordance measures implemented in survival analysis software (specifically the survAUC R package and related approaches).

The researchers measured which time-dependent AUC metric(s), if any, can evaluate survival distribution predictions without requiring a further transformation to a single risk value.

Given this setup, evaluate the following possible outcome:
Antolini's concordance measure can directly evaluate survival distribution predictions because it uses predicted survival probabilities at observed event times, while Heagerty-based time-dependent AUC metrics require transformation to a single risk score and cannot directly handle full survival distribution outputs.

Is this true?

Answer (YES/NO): YES